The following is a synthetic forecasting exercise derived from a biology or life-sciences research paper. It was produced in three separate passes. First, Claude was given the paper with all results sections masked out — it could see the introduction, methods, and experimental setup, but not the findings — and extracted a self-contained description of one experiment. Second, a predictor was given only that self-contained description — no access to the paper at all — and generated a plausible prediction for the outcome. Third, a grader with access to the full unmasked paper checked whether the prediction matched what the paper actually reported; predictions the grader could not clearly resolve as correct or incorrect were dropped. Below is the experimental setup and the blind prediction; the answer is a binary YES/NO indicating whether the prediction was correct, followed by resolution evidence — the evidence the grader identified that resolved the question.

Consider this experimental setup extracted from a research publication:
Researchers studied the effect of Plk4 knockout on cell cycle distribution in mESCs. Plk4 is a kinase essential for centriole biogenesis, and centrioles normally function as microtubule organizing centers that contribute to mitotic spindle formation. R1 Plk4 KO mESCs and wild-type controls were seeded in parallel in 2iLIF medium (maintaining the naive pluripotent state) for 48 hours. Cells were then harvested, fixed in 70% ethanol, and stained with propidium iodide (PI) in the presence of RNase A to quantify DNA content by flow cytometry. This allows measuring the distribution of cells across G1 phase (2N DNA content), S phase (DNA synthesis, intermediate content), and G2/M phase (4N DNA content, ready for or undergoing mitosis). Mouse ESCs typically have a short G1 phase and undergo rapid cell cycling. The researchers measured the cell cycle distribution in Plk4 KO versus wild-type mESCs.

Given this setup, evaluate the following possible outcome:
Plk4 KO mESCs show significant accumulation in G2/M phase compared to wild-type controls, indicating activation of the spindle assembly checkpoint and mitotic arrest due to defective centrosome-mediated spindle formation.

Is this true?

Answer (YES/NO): NO